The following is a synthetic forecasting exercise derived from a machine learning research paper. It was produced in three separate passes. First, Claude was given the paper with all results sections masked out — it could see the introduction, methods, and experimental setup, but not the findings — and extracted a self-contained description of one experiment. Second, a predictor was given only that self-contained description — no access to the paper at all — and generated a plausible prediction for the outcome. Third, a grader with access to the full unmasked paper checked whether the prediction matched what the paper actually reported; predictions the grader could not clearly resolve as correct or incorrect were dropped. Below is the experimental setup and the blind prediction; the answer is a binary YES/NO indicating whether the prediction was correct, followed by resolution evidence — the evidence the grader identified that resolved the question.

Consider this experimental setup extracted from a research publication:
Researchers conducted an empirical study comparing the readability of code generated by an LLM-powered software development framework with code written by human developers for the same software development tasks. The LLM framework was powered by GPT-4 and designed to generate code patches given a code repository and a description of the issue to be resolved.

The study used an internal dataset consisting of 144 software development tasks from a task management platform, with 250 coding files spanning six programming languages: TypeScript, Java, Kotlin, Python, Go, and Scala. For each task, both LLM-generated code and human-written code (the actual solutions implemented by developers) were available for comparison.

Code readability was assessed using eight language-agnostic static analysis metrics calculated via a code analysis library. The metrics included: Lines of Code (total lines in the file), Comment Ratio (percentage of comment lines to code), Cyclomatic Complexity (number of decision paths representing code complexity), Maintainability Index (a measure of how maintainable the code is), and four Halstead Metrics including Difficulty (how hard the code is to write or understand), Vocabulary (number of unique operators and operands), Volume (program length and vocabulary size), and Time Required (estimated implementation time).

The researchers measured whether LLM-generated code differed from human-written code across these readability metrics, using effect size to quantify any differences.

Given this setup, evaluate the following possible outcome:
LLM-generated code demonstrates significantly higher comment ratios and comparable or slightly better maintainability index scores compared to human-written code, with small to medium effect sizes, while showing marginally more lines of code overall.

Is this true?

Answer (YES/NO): NO